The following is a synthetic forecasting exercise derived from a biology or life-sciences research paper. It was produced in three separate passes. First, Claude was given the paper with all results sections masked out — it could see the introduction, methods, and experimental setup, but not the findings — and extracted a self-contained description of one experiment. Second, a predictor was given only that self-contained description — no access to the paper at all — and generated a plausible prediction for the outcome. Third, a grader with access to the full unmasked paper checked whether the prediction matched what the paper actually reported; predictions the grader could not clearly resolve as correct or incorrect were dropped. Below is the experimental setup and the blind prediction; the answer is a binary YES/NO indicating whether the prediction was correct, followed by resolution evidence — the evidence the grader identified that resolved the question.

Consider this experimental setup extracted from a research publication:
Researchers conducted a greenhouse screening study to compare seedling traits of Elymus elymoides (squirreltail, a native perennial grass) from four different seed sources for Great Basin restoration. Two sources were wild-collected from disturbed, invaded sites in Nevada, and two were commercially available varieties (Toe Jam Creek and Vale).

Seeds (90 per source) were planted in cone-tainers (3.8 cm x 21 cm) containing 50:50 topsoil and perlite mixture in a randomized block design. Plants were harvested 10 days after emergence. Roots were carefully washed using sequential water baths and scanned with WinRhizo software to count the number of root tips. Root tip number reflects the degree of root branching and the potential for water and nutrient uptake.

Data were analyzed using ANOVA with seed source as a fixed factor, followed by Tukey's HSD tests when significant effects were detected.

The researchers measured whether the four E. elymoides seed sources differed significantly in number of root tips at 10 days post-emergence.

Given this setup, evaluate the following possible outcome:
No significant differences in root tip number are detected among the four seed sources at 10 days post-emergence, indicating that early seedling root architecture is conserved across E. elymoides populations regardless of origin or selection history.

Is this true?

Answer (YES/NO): NO